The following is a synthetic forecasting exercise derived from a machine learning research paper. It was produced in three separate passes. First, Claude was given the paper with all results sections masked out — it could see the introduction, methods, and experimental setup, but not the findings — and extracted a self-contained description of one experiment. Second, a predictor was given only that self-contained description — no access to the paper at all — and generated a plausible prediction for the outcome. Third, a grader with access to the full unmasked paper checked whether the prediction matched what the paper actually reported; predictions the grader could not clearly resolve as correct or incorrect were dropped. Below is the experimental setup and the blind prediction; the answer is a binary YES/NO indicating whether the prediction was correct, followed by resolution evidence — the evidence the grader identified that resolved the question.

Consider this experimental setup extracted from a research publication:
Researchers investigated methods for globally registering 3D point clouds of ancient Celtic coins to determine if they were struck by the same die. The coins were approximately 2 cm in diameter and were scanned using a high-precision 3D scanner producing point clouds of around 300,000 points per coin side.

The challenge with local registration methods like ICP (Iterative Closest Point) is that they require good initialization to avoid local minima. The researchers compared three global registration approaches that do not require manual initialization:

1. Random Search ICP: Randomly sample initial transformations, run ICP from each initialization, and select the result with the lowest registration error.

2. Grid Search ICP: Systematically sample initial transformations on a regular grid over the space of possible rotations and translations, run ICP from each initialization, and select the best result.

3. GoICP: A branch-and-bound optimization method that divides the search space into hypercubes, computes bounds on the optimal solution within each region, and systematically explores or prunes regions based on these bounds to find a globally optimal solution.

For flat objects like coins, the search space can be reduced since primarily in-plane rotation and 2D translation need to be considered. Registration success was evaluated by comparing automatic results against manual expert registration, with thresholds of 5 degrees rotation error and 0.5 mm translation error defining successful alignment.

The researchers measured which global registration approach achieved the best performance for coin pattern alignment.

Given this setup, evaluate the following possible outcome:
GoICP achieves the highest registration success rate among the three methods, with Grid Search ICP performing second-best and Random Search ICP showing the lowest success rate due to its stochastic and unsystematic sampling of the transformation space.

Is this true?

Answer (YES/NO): NO